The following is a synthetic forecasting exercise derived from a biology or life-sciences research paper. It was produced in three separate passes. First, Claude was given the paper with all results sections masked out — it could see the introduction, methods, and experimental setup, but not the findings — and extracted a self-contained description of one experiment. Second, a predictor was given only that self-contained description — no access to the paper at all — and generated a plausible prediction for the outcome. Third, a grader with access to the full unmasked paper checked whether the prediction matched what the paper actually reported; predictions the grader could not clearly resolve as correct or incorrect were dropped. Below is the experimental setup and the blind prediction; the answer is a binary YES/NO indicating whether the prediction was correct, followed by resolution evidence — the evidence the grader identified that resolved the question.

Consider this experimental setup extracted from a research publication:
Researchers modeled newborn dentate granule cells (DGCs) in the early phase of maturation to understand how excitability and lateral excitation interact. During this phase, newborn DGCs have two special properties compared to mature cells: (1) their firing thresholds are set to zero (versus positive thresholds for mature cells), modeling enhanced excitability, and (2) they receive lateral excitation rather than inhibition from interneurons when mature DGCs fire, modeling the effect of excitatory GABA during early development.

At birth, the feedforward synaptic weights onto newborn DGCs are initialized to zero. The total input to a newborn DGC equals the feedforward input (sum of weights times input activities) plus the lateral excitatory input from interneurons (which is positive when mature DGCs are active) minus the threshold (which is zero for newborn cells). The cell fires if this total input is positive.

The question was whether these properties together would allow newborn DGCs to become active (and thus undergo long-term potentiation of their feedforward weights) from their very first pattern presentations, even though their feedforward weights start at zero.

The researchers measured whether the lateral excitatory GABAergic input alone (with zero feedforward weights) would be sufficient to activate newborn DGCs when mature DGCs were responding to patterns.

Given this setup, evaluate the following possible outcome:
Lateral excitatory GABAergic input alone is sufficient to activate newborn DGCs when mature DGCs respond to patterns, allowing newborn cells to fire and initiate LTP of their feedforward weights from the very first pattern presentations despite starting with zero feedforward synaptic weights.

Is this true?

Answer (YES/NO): YES